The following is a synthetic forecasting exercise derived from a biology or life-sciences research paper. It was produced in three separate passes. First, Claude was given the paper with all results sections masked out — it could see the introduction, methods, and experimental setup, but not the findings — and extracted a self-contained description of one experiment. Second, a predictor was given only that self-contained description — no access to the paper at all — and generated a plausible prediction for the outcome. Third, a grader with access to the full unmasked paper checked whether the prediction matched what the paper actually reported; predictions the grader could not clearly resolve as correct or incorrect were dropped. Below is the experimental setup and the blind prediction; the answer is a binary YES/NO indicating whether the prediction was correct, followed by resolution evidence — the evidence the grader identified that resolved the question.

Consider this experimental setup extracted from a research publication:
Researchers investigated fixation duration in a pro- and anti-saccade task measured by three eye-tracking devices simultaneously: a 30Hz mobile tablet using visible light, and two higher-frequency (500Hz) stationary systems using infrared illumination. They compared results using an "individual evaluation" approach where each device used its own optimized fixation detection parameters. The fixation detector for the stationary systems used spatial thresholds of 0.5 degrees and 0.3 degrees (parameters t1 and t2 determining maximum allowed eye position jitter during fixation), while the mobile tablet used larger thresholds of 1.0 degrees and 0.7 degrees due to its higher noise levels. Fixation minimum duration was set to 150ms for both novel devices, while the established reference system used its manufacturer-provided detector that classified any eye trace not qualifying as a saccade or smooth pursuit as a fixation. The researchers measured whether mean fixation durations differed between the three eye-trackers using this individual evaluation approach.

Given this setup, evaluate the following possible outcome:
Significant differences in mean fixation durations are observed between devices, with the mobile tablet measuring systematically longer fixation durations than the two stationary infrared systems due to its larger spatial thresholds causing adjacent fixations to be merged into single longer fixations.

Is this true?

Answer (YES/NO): NO